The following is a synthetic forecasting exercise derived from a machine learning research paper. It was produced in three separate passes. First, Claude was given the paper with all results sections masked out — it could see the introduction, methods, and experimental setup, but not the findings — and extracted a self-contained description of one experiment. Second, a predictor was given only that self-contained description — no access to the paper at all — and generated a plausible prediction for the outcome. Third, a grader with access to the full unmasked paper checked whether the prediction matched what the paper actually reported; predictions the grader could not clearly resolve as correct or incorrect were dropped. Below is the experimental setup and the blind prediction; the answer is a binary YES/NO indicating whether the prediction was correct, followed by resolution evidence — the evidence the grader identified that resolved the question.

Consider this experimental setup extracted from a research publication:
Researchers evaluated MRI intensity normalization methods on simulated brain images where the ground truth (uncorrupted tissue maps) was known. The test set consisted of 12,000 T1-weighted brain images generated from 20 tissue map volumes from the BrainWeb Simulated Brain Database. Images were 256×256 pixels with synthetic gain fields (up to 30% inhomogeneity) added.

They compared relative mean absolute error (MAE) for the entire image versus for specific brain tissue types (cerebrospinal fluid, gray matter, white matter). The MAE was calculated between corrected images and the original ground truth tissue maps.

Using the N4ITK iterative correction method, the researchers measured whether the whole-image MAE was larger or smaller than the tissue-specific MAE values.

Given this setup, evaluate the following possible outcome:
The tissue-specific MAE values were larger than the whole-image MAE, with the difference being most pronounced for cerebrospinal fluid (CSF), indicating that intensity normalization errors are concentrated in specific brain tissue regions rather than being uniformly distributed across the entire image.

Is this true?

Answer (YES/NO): NO